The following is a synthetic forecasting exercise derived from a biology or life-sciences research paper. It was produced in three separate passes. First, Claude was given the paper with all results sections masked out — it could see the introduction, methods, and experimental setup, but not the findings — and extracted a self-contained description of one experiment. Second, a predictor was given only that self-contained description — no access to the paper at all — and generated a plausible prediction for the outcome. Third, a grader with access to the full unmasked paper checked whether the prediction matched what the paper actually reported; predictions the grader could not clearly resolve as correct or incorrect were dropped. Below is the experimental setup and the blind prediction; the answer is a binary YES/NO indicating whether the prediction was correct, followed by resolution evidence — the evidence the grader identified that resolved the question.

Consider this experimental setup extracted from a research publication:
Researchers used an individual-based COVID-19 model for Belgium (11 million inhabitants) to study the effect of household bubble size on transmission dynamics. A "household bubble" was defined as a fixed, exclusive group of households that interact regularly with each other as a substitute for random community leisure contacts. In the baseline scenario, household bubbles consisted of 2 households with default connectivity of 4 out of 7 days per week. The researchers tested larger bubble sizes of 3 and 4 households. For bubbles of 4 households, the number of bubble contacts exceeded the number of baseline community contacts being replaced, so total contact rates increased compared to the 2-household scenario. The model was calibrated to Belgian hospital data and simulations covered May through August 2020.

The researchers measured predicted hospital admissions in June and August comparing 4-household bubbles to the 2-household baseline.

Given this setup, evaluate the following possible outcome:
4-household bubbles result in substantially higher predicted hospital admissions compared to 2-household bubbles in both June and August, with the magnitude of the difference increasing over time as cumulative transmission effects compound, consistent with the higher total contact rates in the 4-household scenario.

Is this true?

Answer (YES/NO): NO